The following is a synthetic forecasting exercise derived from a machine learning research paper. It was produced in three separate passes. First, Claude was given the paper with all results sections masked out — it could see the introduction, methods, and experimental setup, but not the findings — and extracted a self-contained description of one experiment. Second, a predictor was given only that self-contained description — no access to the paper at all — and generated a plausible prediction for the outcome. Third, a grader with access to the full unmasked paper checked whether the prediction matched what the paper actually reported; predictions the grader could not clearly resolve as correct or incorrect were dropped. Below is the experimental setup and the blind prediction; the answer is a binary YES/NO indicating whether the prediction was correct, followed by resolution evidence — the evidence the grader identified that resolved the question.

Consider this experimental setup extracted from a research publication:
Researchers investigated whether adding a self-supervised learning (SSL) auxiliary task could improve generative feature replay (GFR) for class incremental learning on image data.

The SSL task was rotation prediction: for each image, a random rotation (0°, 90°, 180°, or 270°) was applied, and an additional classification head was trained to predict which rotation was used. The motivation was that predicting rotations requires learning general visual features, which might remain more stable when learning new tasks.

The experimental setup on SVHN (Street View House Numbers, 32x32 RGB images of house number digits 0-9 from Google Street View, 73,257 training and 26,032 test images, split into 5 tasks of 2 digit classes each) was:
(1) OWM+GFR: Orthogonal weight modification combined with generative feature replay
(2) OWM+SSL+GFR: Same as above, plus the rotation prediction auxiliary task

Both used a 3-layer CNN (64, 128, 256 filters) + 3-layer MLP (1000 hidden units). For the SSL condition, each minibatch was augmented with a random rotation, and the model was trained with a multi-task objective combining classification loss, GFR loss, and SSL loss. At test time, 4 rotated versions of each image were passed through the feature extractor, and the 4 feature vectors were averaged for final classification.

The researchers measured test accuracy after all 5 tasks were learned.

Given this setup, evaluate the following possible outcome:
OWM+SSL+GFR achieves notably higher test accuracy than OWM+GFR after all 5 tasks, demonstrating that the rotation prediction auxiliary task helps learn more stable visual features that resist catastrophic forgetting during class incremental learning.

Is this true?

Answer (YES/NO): YES